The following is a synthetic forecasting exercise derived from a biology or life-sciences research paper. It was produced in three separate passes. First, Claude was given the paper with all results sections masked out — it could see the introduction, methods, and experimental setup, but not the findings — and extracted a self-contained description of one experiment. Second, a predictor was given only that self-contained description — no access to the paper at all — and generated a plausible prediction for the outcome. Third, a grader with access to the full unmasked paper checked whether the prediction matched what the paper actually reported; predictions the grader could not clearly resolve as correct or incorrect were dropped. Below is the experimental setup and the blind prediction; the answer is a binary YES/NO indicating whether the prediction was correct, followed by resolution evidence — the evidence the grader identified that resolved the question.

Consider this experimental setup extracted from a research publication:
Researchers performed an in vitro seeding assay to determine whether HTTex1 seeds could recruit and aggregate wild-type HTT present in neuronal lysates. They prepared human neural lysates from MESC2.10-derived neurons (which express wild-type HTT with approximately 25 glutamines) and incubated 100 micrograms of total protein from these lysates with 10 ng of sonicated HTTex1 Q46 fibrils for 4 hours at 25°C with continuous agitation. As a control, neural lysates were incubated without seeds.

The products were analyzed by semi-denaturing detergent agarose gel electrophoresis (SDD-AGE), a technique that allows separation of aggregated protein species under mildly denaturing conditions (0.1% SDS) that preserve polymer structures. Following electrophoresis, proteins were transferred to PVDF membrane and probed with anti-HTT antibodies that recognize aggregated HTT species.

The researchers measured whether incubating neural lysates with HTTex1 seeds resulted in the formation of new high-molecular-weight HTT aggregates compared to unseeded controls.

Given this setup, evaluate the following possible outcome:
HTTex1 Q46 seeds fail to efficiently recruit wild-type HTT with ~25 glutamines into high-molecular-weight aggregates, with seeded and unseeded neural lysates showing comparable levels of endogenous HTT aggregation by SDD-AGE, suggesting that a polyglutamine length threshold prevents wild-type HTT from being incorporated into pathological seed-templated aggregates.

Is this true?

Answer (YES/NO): NO